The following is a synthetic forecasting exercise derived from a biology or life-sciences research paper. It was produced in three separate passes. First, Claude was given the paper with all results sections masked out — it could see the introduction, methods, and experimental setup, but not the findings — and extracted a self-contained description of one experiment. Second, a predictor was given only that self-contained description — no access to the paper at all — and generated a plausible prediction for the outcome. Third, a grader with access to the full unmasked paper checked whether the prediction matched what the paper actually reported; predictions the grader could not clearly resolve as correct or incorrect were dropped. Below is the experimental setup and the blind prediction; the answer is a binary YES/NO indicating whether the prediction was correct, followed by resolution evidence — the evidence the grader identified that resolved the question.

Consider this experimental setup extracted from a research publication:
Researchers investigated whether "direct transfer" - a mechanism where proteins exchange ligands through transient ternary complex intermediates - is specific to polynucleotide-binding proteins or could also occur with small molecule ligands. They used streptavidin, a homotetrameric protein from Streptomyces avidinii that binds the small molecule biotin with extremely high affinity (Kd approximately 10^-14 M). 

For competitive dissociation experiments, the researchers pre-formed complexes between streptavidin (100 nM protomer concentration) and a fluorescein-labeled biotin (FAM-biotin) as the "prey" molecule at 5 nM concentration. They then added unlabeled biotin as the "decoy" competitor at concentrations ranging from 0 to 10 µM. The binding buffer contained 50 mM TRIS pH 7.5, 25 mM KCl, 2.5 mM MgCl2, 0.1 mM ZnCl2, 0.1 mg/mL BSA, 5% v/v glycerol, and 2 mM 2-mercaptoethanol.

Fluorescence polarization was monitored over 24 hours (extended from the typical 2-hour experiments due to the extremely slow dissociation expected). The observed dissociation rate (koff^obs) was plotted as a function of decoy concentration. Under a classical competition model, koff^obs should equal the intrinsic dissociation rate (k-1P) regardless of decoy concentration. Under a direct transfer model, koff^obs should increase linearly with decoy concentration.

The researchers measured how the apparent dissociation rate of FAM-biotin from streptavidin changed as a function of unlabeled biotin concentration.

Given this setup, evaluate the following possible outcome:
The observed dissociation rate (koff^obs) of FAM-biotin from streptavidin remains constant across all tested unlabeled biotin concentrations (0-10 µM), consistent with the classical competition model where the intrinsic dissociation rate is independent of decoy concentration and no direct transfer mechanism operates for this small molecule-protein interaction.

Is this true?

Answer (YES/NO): YES